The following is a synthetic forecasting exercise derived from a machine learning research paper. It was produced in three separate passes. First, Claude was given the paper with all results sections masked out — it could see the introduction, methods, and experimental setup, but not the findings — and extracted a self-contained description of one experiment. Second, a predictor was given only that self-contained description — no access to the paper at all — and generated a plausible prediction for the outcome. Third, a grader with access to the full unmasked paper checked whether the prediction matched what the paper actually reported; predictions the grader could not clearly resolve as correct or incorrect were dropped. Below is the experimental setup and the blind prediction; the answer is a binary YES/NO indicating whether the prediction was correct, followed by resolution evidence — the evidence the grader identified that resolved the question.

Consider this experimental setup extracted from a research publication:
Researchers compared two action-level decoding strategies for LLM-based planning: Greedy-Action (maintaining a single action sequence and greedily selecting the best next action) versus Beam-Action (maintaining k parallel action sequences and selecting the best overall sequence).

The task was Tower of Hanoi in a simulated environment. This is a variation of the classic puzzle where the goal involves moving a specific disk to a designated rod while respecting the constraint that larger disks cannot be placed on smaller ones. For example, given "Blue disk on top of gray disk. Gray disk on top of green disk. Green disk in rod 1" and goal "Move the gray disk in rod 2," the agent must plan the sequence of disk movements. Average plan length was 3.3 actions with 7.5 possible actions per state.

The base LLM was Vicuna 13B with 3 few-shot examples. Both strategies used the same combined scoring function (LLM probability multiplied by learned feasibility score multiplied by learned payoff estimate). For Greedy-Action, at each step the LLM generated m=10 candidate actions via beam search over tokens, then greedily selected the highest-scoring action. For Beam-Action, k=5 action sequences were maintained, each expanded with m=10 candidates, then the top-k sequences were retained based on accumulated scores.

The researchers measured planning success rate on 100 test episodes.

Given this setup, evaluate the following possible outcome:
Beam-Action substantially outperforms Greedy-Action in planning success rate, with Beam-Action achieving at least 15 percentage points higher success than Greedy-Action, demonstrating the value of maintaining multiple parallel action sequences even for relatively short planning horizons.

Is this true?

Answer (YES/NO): YES